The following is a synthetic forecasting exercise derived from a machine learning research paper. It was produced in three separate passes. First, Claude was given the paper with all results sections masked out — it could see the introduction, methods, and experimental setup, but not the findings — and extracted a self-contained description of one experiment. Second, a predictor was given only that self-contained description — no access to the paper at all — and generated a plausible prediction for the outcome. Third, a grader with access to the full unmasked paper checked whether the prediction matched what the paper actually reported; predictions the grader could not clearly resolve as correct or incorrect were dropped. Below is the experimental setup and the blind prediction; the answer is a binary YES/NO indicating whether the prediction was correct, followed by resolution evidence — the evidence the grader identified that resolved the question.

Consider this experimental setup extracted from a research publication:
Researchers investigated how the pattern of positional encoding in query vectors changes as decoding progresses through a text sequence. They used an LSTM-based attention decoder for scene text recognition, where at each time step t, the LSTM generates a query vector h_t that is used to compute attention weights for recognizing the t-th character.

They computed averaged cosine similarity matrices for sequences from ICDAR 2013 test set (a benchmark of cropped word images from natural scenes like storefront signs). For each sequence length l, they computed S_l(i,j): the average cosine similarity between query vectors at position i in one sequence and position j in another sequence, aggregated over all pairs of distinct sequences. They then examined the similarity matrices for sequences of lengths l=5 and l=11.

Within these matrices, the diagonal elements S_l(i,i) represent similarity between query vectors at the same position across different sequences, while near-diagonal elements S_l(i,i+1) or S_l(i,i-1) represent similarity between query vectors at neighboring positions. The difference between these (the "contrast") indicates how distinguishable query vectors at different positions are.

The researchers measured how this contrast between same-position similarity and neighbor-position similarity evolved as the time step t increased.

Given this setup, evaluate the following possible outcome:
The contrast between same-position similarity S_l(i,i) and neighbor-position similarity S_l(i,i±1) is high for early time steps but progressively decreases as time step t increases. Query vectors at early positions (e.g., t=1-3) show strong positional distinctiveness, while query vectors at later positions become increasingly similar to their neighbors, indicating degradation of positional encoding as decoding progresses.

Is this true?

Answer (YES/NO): YES